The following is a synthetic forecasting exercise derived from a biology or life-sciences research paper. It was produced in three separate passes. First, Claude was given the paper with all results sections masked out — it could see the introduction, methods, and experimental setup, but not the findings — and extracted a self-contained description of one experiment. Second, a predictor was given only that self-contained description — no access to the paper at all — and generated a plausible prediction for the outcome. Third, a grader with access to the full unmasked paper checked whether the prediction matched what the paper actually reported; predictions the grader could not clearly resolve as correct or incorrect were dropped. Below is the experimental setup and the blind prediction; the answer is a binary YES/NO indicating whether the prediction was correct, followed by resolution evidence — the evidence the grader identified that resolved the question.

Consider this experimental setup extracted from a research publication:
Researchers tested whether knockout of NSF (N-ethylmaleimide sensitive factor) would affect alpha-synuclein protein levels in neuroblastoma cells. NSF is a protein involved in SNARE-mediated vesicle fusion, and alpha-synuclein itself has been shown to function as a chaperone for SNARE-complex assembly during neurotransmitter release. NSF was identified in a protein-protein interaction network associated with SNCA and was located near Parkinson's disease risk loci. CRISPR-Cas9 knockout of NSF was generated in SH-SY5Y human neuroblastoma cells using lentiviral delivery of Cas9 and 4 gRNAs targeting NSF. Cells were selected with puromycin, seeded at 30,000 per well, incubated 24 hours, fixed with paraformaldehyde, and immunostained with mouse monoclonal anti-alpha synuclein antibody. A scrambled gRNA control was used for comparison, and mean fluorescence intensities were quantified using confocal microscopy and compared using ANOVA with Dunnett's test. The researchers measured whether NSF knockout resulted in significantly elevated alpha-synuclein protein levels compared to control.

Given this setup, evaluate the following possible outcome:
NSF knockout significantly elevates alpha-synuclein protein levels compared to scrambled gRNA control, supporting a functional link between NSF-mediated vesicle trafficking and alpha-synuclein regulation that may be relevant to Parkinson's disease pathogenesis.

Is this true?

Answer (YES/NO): NO